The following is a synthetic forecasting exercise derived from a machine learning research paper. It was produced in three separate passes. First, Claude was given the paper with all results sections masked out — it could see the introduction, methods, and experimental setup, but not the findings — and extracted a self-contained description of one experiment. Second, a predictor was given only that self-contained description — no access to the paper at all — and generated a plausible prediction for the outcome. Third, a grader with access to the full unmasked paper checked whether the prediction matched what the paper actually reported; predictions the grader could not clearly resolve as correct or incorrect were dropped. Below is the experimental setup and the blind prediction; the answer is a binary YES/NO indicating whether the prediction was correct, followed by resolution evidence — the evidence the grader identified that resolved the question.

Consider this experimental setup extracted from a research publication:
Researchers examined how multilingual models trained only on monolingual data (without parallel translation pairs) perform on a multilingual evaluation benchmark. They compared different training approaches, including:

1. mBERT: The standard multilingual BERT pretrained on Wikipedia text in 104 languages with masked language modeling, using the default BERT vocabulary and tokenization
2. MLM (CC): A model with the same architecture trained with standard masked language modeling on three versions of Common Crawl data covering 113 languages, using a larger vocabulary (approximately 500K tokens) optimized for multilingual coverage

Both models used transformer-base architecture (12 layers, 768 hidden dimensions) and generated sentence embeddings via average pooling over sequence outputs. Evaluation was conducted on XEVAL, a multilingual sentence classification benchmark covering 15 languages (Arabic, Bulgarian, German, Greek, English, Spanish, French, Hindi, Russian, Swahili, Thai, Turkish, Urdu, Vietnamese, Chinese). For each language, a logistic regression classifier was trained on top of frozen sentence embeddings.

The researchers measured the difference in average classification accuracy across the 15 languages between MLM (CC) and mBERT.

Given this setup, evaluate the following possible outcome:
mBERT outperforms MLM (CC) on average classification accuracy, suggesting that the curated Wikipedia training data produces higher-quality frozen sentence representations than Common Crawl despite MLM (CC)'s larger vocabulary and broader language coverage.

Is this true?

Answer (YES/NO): NO